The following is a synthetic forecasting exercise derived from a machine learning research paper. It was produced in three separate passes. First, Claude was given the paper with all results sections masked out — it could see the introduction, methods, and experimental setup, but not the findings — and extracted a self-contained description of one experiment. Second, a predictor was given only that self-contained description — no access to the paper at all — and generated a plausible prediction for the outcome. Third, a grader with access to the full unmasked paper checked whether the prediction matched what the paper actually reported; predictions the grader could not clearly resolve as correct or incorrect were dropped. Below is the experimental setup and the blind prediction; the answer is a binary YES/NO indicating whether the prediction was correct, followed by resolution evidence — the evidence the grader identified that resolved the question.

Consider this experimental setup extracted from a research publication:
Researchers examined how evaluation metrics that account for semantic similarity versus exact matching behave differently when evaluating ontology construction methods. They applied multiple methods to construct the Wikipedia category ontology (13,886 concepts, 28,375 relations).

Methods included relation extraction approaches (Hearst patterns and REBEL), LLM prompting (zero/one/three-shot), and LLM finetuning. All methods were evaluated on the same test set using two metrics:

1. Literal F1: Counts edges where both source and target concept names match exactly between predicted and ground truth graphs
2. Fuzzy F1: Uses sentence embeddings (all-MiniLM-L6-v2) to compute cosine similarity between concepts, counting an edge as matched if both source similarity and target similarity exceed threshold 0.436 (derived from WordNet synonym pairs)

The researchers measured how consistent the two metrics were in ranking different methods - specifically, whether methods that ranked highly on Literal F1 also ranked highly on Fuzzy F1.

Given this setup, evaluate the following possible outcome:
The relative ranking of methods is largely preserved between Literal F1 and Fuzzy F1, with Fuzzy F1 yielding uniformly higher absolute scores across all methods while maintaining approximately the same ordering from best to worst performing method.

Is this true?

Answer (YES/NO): NO